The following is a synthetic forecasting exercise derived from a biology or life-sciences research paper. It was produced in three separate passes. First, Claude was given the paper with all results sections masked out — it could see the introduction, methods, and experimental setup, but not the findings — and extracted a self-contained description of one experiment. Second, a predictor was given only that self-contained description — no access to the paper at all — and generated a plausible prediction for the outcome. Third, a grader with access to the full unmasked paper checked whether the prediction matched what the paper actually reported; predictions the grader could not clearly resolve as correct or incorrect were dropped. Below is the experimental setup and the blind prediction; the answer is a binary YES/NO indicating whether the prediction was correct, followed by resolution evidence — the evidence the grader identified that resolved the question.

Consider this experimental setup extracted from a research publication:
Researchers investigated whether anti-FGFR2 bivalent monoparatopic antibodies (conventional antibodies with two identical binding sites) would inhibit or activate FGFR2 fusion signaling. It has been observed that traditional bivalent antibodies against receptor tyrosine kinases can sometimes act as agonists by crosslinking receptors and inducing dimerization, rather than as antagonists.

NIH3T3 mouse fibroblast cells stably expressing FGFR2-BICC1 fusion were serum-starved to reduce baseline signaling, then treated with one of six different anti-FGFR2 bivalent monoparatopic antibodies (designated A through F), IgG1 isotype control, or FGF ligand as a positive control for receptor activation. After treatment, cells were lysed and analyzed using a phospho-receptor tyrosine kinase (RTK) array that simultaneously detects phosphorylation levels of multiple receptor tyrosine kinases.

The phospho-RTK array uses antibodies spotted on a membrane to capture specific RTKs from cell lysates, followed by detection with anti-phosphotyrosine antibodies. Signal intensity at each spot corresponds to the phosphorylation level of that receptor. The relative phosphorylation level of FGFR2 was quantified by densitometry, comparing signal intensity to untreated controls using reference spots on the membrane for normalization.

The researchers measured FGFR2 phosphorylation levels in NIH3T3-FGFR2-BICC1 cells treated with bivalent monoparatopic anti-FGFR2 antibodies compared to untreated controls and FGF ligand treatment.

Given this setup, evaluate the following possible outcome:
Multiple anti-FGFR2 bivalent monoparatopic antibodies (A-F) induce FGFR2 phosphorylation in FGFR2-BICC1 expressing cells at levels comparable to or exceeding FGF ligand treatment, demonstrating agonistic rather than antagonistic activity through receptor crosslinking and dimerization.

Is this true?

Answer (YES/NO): NO